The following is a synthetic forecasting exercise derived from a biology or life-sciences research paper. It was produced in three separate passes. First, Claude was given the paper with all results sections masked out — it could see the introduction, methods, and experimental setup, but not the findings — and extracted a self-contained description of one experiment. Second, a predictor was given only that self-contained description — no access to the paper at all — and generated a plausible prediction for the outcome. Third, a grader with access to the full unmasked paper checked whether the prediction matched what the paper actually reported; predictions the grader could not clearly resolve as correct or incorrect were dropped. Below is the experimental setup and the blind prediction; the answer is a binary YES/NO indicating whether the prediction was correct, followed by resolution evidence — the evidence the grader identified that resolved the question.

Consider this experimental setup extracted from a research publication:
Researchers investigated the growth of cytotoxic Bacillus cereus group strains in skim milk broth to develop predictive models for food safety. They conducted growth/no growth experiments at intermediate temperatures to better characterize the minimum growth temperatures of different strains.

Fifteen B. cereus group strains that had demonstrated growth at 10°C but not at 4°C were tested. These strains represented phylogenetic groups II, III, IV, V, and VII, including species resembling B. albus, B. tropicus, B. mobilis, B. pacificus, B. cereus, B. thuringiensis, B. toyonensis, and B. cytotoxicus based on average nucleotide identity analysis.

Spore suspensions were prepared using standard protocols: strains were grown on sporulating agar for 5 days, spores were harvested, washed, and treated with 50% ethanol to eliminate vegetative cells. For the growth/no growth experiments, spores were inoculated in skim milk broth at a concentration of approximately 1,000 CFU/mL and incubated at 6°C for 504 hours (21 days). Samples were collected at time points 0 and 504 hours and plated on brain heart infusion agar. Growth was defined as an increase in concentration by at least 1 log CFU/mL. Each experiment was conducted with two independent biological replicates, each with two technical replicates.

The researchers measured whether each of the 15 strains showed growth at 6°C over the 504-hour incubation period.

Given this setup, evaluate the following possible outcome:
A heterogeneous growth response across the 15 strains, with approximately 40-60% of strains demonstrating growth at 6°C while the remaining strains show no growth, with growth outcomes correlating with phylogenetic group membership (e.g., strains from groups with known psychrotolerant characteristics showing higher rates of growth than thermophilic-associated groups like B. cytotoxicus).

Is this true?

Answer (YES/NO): NO